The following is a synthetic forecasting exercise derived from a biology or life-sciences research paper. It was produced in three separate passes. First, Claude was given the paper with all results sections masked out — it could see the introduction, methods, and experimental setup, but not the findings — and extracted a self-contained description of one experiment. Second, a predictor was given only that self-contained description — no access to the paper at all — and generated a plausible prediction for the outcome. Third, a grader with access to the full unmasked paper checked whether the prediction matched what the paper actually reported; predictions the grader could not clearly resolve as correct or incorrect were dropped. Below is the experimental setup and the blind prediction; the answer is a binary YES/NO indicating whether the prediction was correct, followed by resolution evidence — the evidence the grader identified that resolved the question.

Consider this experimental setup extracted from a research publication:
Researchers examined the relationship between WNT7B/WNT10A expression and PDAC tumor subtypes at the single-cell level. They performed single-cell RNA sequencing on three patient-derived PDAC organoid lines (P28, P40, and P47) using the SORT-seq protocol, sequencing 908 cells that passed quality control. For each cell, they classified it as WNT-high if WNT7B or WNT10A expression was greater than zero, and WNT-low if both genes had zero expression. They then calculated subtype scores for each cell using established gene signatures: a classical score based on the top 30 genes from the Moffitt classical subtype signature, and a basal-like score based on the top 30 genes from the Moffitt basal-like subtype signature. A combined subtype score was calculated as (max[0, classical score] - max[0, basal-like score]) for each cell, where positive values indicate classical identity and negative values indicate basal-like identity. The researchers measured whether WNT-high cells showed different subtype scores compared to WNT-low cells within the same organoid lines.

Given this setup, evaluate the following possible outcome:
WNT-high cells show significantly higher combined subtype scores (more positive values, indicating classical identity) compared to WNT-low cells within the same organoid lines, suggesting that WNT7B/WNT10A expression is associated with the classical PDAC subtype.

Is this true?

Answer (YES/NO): NO